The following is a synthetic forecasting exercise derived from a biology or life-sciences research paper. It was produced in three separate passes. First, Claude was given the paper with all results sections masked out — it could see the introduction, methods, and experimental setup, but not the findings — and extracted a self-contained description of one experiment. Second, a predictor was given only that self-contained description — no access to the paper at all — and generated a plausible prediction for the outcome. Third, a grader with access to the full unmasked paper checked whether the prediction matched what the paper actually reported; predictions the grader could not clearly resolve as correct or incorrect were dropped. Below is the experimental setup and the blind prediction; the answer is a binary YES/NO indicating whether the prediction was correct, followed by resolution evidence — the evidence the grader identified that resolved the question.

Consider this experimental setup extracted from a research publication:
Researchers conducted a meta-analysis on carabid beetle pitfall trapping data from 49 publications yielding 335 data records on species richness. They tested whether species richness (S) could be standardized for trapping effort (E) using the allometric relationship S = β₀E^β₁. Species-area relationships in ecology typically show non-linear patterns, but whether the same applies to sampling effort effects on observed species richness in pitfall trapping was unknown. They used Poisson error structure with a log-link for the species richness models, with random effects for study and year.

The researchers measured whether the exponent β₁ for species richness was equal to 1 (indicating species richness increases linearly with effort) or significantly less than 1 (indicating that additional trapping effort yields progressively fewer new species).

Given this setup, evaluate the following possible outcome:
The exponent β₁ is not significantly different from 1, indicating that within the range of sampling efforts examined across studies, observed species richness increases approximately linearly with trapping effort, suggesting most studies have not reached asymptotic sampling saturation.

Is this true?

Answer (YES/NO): NO